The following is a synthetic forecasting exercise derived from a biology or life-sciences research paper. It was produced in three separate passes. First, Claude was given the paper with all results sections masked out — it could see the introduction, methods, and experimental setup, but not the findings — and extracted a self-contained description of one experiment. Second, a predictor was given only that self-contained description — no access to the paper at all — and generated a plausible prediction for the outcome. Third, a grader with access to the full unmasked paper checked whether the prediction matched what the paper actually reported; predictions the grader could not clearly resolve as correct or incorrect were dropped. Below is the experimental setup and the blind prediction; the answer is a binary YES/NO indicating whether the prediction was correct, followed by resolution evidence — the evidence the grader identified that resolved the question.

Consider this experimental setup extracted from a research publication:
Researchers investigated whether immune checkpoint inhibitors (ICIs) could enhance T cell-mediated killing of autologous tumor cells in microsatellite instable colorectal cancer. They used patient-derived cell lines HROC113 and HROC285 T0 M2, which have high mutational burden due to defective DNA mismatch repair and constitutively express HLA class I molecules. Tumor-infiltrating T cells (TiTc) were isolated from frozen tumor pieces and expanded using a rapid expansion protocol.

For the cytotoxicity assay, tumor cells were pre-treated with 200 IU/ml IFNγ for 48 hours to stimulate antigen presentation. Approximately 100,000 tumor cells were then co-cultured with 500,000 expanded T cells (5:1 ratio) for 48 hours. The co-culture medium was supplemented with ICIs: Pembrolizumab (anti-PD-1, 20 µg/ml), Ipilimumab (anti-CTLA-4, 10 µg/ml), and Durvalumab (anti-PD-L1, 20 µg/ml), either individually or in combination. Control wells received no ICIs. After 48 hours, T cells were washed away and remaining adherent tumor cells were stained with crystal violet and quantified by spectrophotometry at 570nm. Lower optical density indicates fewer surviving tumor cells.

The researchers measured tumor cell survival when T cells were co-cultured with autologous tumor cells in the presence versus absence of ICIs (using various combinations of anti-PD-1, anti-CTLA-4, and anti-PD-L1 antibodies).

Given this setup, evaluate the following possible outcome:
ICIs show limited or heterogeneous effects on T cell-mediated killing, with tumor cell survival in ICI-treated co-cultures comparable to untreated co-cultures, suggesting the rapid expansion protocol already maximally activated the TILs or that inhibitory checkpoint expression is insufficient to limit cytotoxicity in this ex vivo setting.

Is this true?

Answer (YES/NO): YES